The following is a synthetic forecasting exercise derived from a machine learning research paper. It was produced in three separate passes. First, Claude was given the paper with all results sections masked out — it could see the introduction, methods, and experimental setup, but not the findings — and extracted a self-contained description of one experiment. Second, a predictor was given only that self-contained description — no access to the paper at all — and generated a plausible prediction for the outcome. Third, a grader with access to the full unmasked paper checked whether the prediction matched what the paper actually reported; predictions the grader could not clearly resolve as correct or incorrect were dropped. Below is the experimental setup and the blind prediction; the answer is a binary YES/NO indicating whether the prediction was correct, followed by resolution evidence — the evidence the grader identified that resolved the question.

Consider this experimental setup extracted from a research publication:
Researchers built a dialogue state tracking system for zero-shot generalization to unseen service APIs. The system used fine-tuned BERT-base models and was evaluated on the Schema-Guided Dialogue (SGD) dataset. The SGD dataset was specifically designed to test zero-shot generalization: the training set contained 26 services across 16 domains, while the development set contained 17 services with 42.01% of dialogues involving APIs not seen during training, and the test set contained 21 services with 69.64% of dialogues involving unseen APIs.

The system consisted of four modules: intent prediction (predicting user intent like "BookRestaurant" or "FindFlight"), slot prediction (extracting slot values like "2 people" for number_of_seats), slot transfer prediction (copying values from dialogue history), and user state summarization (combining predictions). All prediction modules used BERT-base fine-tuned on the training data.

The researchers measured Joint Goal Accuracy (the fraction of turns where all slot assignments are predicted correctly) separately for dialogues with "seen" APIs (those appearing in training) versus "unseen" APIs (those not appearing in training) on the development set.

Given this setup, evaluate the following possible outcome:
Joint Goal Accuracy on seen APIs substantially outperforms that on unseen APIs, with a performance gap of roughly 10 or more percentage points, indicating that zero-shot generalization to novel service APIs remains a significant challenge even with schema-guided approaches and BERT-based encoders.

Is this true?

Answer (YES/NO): YES